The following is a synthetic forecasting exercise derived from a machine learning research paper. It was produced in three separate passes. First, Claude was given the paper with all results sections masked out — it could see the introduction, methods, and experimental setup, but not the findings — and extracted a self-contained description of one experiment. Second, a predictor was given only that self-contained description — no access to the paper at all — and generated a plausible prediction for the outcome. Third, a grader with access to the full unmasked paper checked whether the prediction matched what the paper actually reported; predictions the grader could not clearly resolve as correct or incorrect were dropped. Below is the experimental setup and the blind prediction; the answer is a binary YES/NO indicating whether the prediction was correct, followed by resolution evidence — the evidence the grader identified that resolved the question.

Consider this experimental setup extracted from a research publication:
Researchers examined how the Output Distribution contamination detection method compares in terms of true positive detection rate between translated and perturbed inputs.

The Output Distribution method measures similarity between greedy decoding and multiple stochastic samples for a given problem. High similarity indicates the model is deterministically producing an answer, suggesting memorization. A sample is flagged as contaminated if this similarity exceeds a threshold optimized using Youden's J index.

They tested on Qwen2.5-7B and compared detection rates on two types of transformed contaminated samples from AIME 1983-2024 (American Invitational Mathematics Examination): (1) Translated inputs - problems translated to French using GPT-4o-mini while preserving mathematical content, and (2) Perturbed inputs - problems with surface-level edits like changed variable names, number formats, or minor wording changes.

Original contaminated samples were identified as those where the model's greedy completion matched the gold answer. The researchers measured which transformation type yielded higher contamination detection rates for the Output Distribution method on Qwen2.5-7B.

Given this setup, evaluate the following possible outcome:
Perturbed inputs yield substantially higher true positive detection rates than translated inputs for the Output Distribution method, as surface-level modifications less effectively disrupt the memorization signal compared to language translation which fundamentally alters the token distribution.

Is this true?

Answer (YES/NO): YES